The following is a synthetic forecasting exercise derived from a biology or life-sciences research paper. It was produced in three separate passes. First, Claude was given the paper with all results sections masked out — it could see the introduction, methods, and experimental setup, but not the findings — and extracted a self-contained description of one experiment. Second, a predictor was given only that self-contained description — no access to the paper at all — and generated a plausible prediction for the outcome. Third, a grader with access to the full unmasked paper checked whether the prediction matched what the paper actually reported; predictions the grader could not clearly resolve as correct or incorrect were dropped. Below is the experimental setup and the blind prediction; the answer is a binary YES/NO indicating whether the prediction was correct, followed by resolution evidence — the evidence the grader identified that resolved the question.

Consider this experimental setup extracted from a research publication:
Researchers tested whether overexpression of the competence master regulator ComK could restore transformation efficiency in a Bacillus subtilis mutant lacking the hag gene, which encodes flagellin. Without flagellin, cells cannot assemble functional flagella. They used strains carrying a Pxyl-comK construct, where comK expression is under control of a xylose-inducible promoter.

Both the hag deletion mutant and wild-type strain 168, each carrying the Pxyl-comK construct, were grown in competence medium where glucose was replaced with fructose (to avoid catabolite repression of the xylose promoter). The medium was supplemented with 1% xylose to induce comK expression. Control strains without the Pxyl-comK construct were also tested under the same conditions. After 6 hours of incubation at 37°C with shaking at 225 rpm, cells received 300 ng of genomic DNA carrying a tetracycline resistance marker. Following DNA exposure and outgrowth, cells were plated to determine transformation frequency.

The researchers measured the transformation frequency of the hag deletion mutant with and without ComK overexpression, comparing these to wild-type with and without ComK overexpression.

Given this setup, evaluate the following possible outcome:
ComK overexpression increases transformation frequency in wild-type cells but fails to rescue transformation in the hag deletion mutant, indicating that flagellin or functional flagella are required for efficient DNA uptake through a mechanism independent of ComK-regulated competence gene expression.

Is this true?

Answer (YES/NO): NO